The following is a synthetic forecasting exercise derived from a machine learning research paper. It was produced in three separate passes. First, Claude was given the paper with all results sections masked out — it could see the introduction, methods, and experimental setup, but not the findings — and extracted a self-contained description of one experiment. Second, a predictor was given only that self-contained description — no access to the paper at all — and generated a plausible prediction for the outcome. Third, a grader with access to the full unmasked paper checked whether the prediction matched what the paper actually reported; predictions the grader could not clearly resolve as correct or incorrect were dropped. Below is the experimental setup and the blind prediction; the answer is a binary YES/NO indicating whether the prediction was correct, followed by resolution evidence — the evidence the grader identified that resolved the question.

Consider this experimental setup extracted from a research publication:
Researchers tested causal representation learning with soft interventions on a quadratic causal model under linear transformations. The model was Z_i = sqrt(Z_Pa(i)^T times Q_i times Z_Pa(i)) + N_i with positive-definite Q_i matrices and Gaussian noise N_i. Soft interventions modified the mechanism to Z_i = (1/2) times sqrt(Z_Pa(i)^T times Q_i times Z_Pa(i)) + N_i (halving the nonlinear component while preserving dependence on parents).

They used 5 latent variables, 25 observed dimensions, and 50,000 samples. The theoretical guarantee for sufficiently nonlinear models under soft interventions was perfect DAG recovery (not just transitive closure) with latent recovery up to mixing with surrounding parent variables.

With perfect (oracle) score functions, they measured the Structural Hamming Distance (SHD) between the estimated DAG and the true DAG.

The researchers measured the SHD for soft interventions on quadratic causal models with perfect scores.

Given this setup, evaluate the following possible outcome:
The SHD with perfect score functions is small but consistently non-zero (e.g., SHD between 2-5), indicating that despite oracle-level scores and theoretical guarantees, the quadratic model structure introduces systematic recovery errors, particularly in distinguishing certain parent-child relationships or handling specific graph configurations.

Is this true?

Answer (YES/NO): NO